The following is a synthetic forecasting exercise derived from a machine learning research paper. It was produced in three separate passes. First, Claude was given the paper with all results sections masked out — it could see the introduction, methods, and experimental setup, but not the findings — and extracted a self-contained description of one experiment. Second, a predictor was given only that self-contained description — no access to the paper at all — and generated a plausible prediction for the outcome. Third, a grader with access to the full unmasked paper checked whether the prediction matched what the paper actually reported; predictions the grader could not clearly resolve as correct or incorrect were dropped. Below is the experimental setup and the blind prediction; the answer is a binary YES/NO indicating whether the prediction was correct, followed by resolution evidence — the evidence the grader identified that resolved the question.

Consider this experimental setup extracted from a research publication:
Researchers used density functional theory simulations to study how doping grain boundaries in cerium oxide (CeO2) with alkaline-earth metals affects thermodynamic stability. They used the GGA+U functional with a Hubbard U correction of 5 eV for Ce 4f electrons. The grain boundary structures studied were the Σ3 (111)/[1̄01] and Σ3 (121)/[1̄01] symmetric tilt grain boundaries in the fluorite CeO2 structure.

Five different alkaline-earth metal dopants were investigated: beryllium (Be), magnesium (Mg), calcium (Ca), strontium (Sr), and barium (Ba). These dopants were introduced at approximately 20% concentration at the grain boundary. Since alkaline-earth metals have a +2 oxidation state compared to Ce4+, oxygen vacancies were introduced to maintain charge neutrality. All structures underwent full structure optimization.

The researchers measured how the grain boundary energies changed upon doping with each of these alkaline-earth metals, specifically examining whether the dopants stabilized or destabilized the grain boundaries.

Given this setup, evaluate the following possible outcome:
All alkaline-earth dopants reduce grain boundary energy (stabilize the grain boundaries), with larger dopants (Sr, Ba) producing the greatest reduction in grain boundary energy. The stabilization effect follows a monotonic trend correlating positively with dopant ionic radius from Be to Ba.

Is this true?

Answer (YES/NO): NO